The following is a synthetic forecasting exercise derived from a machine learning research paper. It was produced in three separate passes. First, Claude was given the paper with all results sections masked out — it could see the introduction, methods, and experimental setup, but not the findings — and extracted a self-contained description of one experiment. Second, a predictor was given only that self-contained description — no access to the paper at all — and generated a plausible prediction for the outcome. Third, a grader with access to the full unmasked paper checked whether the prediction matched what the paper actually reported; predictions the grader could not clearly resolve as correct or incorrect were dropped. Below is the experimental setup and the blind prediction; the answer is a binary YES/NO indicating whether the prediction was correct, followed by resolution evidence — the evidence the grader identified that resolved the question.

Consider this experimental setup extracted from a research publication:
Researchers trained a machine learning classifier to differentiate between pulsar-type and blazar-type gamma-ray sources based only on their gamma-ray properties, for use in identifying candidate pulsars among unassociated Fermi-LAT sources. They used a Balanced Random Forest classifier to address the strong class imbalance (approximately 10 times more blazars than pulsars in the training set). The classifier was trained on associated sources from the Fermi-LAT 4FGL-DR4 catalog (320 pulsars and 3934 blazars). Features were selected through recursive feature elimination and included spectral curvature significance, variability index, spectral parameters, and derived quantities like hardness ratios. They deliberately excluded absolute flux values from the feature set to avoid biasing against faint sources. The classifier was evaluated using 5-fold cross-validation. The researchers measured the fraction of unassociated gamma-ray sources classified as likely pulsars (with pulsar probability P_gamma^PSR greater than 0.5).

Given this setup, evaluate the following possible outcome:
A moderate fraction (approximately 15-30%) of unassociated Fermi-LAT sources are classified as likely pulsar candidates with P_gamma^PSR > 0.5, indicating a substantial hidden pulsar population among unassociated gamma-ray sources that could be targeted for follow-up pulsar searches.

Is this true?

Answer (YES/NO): NO